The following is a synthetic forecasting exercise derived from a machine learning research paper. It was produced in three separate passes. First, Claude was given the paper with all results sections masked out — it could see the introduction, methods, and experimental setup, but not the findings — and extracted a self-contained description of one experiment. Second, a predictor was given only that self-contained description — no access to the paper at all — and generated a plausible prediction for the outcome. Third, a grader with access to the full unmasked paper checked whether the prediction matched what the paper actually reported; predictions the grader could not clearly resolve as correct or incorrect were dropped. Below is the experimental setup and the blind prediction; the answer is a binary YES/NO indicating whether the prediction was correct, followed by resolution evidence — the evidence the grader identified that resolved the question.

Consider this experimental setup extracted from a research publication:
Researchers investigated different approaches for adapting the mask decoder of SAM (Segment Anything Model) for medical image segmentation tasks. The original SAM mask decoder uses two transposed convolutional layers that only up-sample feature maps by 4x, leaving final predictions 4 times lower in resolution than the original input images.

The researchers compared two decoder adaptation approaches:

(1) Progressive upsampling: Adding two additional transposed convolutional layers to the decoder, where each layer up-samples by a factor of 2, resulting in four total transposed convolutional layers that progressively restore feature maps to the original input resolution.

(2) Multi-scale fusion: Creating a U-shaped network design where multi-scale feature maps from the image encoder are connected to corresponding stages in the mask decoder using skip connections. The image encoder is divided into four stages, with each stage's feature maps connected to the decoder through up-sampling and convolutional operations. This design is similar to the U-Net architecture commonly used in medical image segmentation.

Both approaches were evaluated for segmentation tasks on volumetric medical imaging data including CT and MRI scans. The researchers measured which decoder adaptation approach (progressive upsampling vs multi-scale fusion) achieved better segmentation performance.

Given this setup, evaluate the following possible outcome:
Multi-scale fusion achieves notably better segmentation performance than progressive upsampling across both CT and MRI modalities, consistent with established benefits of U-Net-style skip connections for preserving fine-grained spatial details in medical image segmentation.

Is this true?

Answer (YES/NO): NO